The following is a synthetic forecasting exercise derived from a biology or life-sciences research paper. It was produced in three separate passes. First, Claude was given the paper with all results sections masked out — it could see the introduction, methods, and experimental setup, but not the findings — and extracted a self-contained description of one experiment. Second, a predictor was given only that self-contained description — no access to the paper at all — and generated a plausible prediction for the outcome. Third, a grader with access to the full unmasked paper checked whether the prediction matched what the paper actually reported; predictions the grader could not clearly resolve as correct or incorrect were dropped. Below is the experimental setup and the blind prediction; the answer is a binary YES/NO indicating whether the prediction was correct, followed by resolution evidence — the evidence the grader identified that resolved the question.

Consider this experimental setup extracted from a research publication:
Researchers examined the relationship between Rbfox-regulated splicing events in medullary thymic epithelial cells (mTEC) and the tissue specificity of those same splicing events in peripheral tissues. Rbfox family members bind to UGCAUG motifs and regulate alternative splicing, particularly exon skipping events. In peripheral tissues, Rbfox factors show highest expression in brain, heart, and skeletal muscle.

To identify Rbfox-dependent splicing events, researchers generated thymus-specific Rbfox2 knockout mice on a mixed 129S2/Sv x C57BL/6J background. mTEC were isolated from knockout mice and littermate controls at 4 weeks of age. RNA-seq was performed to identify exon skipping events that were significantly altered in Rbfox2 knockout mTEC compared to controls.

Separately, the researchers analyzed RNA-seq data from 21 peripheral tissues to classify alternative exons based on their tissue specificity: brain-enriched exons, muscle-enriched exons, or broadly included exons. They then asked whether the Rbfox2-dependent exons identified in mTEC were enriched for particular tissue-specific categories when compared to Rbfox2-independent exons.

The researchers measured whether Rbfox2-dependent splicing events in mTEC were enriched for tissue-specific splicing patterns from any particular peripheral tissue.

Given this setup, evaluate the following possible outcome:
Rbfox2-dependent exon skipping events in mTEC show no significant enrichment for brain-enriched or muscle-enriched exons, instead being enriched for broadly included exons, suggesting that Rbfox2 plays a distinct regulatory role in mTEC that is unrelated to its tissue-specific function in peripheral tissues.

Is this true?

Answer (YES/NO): NO